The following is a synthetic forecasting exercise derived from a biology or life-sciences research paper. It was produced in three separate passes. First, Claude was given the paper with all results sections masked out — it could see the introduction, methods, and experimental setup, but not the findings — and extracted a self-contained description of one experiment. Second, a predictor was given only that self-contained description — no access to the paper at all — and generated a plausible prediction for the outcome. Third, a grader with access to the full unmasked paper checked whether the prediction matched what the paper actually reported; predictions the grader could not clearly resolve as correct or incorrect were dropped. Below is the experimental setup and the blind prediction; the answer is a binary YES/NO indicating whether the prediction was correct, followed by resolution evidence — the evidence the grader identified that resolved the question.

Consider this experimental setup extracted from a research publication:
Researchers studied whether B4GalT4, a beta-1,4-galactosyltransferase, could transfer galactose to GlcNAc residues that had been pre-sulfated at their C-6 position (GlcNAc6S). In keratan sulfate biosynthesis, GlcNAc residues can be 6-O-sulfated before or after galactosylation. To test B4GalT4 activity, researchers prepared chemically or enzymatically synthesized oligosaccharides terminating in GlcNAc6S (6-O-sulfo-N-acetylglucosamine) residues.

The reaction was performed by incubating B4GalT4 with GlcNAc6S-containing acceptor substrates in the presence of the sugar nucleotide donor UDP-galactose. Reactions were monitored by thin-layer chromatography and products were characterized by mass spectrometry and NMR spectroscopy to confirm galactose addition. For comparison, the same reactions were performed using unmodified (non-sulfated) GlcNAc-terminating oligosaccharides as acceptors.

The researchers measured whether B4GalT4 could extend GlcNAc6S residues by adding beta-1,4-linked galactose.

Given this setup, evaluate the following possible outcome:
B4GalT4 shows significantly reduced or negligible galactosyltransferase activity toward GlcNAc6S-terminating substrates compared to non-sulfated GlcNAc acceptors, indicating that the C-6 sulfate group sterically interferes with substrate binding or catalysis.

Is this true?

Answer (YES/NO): NO